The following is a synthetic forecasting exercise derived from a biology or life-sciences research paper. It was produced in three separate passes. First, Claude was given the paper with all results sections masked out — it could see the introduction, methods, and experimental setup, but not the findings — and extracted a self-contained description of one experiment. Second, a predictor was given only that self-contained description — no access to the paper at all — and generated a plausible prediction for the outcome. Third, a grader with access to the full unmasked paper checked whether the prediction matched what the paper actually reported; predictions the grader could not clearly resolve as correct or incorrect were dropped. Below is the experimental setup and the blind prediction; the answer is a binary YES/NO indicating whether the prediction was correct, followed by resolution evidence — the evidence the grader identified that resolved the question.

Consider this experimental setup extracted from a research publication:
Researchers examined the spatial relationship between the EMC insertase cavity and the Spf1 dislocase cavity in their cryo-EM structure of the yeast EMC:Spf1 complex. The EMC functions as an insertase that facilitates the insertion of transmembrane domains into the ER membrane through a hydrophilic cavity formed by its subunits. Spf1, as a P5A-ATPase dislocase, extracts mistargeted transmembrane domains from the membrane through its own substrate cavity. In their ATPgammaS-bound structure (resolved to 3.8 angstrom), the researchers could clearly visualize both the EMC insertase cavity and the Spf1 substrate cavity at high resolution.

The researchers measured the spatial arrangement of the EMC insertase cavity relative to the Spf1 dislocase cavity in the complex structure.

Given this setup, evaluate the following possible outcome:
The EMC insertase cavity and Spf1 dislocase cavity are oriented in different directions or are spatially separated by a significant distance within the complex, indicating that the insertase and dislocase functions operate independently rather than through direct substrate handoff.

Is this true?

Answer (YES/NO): NO